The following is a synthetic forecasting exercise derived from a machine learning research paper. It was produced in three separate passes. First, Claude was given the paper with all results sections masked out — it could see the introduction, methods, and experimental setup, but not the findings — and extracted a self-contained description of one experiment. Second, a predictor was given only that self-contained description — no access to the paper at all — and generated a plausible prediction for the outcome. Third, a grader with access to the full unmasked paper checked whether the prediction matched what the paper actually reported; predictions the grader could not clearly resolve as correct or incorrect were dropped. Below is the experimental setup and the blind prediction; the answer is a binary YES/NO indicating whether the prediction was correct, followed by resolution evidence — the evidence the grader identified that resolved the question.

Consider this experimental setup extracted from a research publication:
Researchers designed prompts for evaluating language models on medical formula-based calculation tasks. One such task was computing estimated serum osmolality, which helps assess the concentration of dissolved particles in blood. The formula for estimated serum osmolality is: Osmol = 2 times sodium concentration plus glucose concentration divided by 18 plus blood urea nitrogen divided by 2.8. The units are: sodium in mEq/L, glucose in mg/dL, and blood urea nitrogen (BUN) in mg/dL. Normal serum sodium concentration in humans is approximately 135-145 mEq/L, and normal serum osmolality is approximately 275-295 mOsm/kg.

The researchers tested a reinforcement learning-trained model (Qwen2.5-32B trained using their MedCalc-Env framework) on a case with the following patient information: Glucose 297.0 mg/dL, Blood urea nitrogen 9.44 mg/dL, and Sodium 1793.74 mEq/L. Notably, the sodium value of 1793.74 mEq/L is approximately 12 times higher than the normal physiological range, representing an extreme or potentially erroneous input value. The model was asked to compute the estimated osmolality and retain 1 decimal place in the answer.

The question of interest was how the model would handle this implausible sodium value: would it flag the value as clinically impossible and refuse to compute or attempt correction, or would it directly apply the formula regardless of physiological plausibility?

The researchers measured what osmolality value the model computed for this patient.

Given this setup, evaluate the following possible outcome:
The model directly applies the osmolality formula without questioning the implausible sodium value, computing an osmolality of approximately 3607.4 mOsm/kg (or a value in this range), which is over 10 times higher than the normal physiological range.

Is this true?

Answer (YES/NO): YES